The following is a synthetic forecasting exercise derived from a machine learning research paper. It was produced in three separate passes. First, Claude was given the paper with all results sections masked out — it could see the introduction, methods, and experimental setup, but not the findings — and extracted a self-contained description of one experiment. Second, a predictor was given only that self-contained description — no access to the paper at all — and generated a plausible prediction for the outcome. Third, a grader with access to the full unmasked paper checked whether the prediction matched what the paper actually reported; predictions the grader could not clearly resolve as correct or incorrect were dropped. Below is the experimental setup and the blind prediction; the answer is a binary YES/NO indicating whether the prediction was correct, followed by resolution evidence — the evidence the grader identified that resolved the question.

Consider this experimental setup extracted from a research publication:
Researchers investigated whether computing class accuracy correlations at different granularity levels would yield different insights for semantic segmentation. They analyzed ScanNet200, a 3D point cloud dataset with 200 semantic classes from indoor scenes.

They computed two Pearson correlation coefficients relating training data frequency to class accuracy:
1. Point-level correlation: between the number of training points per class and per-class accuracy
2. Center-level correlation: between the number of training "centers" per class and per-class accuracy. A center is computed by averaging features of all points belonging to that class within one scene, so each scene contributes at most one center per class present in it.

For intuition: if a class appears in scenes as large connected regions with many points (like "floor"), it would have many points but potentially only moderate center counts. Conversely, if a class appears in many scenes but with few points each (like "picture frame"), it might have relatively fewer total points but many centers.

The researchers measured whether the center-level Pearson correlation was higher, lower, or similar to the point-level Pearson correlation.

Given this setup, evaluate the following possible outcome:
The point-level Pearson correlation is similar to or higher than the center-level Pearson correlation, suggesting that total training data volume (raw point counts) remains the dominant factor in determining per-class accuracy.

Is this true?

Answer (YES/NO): NO